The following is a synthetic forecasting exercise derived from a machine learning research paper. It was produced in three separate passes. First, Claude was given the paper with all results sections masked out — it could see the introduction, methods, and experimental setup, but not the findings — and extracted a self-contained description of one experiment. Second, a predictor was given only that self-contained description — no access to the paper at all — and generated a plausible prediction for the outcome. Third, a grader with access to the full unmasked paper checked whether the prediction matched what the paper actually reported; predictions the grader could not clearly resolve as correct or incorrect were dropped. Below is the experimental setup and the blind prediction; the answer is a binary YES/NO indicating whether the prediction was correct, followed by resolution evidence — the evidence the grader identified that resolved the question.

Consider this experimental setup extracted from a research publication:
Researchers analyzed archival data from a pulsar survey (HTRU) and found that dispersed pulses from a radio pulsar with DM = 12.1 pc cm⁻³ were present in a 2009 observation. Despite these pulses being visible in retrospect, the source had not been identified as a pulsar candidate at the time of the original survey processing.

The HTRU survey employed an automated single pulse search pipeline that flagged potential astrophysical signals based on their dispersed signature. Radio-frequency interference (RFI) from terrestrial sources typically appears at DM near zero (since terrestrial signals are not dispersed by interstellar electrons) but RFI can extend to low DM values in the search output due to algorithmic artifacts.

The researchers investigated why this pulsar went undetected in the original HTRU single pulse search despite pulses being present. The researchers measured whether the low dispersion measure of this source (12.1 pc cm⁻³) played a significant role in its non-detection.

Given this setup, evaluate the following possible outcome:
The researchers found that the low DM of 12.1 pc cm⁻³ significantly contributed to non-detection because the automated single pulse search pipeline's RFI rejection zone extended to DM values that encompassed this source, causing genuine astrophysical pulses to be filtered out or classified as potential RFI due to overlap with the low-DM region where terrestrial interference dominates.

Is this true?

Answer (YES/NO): YES